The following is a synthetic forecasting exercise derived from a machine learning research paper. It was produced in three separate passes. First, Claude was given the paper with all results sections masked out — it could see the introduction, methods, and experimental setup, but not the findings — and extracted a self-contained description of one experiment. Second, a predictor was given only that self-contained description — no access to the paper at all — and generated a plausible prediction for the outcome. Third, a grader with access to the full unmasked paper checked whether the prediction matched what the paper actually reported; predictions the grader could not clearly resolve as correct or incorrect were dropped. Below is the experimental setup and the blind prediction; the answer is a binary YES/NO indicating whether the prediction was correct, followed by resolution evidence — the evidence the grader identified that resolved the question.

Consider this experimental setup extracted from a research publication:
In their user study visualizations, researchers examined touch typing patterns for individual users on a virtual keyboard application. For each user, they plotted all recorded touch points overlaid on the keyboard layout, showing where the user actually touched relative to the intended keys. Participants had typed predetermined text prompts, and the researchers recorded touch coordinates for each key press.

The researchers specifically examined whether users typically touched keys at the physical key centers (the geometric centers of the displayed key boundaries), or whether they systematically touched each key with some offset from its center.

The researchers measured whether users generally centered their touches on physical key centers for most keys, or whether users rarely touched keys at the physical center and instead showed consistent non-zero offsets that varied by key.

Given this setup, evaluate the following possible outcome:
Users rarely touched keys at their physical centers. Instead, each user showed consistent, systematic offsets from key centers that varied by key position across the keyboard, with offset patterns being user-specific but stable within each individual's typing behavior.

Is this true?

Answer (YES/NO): YES